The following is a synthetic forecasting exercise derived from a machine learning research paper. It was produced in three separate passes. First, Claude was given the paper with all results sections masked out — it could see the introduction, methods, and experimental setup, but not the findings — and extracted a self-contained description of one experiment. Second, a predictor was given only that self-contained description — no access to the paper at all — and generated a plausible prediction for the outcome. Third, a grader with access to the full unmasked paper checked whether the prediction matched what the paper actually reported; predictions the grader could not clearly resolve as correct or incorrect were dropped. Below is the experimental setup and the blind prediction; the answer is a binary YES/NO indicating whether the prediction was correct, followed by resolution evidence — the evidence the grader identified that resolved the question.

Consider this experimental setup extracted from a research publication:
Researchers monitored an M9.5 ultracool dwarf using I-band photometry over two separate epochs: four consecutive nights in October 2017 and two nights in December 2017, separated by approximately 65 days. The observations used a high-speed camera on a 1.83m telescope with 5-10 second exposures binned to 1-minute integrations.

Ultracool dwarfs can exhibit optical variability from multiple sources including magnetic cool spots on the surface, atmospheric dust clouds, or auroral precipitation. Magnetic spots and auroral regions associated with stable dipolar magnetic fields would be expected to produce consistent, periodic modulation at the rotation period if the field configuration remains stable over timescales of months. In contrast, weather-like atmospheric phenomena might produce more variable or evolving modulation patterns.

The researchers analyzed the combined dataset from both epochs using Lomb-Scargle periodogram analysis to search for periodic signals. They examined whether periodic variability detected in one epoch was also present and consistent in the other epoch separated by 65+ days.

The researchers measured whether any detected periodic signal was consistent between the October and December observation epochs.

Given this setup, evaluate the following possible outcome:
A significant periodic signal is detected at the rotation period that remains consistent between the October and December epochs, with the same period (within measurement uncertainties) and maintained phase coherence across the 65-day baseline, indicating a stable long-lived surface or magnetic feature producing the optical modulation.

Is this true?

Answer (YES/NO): YES